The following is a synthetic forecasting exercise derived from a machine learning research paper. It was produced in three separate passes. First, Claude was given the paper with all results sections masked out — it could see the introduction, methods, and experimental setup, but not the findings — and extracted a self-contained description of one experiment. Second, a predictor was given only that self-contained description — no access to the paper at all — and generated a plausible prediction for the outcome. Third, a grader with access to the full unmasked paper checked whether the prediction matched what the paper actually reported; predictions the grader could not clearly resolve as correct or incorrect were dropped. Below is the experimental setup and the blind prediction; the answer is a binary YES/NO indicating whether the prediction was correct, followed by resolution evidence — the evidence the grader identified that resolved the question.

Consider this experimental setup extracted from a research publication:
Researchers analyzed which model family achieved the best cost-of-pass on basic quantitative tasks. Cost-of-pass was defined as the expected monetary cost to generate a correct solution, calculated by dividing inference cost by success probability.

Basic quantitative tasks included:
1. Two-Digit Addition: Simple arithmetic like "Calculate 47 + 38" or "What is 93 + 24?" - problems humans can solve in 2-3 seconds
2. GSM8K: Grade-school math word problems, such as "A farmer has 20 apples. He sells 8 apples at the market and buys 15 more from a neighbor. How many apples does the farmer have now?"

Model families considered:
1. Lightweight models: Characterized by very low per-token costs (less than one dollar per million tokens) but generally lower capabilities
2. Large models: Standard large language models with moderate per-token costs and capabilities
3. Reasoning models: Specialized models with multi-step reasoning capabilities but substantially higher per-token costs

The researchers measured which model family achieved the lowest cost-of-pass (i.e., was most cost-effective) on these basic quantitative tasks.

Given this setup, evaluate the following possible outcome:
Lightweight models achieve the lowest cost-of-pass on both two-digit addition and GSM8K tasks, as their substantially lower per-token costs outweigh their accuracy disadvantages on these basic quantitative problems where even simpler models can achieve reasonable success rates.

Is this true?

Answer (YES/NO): YES